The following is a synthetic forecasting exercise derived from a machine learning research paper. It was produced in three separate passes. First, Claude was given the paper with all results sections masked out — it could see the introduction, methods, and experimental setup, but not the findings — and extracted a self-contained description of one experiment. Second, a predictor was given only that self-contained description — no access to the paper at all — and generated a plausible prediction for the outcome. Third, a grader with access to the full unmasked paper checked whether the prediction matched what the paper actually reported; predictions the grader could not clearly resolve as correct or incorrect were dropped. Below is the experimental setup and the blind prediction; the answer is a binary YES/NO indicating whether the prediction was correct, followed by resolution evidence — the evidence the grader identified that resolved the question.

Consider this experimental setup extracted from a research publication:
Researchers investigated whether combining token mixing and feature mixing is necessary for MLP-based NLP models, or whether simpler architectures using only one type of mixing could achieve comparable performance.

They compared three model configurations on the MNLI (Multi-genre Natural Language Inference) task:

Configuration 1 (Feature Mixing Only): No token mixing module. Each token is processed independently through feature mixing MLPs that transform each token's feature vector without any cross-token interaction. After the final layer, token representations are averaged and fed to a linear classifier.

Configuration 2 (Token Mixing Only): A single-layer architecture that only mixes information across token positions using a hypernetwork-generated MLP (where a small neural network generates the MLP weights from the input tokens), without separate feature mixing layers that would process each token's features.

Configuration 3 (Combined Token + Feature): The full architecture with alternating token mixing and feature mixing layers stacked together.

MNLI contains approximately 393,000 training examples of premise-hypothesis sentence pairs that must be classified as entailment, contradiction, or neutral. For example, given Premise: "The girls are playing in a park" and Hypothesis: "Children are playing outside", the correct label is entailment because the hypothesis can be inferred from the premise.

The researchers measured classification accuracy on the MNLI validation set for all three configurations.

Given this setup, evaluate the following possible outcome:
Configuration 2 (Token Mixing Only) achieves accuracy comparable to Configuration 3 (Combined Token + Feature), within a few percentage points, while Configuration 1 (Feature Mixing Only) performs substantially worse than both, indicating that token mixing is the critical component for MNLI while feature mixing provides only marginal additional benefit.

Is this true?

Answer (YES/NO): NO